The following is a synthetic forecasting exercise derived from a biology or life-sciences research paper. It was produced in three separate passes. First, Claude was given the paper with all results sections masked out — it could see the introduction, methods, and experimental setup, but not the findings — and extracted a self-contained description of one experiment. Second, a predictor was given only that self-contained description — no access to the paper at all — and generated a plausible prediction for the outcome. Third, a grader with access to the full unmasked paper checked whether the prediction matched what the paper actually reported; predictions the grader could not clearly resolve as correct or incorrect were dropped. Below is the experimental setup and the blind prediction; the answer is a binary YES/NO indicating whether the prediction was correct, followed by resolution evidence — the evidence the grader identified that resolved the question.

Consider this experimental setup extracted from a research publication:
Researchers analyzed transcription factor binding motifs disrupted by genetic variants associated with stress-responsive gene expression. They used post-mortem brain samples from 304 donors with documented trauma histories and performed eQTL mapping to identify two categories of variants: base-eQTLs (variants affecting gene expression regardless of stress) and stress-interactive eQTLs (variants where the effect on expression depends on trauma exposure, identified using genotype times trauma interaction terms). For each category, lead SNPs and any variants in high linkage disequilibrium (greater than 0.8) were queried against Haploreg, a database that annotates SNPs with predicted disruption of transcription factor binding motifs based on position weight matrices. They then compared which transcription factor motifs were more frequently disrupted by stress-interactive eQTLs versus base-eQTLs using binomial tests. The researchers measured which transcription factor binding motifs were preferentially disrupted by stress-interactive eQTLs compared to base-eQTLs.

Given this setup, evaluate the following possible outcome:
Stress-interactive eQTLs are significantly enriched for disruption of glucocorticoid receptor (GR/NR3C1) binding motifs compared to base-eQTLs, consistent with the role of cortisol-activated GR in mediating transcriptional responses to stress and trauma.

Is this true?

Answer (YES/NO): YES